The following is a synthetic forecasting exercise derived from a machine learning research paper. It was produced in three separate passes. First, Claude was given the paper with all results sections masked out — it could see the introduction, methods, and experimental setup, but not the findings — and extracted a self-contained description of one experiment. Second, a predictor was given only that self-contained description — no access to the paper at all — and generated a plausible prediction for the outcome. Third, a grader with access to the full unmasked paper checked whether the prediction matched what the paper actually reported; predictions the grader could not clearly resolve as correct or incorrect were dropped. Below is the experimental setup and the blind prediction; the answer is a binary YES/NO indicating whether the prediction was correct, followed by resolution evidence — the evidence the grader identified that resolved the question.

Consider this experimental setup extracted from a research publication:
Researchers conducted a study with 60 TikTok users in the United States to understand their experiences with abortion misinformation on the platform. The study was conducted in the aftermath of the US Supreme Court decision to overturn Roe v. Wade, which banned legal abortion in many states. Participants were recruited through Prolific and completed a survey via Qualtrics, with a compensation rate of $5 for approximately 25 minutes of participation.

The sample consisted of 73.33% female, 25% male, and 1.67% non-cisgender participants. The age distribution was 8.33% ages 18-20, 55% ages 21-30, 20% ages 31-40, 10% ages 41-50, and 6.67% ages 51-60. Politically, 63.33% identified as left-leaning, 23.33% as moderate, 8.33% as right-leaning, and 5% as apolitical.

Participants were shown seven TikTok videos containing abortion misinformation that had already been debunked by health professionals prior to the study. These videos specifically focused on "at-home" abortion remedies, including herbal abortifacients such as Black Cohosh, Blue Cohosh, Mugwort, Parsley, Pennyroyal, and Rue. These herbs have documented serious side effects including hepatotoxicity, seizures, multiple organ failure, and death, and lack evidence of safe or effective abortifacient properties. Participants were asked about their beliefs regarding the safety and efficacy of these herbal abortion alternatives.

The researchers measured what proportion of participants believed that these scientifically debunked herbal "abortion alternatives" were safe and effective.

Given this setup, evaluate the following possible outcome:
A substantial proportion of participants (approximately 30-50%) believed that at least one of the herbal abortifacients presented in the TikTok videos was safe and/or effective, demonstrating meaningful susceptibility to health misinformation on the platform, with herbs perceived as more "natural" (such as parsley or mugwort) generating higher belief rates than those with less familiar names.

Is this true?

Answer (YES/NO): NO